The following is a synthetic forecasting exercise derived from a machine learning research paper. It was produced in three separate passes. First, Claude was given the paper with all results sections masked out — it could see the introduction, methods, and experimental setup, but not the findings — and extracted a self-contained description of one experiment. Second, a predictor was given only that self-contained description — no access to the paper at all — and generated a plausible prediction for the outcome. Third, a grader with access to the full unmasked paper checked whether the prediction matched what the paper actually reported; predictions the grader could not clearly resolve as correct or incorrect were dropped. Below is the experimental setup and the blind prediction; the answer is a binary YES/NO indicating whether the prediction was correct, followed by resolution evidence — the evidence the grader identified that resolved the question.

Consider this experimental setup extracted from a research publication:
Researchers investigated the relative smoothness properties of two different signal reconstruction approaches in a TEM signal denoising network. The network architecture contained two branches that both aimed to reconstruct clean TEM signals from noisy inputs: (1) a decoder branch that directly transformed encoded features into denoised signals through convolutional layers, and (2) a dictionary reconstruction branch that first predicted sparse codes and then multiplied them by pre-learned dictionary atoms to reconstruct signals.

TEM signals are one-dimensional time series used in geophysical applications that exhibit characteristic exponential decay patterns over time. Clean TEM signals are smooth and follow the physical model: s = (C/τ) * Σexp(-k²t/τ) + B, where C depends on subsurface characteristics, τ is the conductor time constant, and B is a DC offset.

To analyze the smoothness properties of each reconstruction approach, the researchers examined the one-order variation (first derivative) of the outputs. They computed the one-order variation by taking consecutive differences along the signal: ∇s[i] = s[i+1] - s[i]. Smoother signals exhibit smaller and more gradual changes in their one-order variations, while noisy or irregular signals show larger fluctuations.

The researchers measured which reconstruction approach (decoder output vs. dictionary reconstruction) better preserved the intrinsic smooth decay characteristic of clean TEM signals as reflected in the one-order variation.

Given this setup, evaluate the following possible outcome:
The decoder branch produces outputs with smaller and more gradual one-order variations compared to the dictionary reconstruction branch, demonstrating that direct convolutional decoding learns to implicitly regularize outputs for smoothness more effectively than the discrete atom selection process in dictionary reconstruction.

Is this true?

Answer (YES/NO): NO